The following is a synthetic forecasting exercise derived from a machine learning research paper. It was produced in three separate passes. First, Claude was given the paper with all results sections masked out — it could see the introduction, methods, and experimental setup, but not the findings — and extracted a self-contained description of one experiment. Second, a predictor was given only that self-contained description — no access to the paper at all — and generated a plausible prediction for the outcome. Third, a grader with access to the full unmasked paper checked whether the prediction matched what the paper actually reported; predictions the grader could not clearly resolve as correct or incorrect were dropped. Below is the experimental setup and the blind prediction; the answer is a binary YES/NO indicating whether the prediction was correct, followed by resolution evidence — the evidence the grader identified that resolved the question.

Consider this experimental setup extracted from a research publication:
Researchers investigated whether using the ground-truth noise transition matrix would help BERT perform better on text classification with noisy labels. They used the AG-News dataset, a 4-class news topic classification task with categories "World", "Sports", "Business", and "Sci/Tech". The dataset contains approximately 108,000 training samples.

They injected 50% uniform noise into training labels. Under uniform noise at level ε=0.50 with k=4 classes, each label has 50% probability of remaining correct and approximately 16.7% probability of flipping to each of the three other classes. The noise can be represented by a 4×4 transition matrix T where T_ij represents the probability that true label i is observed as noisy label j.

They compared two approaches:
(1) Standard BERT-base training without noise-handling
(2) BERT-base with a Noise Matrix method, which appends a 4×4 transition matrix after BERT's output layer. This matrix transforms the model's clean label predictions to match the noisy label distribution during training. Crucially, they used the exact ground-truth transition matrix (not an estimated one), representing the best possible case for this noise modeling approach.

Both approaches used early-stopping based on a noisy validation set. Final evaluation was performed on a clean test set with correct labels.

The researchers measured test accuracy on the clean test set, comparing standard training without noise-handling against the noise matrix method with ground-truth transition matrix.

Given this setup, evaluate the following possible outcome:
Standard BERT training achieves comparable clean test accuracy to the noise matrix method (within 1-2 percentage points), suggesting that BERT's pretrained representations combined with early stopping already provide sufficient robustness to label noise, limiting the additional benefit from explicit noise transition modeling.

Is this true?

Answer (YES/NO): YES